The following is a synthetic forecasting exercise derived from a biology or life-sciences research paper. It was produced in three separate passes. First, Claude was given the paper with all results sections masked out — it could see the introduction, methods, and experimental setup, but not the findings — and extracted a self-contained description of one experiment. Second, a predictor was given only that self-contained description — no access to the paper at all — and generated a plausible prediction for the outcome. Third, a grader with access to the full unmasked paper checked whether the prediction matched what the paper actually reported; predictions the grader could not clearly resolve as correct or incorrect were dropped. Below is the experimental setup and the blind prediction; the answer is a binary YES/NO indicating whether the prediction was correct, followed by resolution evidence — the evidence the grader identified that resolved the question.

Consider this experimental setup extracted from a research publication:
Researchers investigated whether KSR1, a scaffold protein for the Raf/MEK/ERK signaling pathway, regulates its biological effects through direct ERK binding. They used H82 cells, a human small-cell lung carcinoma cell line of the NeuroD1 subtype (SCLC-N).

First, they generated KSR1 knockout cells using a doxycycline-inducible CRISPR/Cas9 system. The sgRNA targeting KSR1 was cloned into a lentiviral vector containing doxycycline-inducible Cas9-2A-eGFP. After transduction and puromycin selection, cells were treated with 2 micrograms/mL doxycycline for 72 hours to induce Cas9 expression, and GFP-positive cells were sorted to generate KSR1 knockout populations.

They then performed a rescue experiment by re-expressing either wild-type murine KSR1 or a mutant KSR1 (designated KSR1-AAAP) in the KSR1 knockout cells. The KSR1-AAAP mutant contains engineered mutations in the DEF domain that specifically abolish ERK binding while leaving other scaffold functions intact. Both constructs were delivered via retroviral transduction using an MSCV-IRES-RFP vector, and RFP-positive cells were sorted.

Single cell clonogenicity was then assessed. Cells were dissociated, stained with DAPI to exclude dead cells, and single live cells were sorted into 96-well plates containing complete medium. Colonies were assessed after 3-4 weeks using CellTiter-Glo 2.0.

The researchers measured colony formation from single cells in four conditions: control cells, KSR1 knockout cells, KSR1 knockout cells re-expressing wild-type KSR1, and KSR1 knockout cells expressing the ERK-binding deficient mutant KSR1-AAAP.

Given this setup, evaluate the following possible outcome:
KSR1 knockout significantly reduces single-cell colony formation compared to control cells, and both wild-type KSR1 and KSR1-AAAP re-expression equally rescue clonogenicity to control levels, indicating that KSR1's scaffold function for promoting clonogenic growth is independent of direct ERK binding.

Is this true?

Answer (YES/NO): NO